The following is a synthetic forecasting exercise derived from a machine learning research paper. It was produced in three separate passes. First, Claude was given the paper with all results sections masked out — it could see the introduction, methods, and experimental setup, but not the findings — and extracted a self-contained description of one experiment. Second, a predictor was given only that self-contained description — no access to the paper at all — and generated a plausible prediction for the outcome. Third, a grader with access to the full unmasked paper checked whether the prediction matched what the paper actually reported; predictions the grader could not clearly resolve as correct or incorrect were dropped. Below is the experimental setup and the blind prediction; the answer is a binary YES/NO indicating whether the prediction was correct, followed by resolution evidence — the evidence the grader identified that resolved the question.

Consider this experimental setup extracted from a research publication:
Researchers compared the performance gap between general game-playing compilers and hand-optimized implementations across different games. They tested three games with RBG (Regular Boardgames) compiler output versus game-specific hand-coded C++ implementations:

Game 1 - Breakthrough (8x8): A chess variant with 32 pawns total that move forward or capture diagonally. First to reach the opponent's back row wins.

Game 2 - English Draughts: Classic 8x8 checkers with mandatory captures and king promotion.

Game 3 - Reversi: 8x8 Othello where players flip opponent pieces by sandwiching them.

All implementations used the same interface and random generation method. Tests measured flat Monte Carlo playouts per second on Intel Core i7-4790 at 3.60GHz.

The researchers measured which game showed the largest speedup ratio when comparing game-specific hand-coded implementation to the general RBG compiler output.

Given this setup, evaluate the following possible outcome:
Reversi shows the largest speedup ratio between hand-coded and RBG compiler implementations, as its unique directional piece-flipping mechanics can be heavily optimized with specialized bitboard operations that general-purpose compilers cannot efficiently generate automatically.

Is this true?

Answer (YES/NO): YES